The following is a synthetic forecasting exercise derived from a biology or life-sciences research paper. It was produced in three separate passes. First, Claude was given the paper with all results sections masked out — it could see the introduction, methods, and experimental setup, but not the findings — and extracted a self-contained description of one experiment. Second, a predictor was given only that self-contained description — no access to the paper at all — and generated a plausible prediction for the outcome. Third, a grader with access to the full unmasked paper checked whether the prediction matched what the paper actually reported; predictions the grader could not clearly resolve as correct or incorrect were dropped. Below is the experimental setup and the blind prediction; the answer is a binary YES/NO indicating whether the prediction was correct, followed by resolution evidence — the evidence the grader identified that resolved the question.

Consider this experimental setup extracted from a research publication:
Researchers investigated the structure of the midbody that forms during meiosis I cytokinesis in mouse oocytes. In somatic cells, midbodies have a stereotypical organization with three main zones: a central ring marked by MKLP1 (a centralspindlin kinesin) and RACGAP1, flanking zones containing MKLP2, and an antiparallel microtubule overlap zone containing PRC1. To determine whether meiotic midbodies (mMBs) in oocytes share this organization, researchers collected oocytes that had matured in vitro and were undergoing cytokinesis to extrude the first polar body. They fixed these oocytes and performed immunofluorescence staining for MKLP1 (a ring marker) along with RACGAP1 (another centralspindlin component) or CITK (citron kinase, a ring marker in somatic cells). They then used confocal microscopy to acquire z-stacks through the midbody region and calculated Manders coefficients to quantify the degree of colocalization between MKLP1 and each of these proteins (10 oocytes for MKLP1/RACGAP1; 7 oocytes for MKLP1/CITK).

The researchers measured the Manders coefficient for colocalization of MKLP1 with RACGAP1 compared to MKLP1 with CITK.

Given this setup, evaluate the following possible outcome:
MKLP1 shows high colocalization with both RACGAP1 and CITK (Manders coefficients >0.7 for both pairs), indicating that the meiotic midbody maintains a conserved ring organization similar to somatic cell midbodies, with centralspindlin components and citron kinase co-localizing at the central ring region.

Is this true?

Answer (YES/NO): NO